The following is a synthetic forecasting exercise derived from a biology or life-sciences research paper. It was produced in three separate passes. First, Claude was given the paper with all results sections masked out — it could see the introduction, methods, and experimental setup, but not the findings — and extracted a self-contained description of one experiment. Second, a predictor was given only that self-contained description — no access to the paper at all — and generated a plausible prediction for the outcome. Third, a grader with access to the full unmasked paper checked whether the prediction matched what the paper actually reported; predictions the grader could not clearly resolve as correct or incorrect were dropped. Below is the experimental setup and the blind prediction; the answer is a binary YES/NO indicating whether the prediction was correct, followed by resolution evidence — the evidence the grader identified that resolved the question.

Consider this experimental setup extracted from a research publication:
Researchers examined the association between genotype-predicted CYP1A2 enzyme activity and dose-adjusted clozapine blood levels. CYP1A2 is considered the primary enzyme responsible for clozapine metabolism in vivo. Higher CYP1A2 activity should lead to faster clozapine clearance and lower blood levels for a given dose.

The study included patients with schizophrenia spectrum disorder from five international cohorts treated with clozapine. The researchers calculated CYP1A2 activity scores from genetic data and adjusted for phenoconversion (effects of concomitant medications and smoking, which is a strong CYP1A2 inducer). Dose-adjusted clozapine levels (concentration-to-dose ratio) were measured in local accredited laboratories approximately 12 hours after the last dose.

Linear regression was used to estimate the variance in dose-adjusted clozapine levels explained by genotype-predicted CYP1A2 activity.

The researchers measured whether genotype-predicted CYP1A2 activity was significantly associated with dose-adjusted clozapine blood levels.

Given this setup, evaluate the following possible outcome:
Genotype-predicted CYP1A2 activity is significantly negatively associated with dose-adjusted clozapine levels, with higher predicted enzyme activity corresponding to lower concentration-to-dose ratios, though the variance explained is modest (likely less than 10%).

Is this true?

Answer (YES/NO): YES